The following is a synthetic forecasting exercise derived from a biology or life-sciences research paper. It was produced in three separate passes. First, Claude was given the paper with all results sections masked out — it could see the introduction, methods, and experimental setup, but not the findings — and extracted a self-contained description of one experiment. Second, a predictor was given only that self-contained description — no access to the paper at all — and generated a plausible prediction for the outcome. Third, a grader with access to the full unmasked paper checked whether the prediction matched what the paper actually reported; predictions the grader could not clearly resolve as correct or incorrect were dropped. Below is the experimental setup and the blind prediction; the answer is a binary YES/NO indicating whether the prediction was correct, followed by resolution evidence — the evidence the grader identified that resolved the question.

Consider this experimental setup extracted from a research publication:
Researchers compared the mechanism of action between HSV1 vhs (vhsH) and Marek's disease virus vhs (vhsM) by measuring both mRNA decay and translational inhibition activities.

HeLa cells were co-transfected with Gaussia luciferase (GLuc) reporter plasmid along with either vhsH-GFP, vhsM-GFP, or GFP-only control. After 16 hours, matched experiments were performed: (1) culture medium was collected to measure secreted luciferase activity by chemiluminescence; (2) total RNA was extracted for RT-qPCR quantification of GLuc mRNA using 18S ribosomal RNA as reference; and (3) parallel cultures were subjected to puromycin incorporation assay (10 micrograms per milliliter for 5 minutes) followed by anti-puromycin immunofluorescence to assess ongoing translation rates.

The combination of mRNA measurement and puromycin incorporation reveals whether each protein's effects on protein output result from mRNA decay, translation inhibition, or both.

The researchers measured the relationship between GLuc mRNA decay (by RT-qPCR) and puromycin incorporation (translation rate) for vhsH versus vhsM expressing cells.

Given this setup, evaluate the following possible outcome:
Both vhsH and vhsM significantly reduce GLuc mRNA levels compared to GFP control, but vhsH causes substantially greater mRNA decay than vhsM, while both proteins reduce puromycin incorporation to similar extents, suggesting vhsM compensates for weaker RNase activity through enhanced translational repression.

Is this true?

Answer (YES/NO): NO